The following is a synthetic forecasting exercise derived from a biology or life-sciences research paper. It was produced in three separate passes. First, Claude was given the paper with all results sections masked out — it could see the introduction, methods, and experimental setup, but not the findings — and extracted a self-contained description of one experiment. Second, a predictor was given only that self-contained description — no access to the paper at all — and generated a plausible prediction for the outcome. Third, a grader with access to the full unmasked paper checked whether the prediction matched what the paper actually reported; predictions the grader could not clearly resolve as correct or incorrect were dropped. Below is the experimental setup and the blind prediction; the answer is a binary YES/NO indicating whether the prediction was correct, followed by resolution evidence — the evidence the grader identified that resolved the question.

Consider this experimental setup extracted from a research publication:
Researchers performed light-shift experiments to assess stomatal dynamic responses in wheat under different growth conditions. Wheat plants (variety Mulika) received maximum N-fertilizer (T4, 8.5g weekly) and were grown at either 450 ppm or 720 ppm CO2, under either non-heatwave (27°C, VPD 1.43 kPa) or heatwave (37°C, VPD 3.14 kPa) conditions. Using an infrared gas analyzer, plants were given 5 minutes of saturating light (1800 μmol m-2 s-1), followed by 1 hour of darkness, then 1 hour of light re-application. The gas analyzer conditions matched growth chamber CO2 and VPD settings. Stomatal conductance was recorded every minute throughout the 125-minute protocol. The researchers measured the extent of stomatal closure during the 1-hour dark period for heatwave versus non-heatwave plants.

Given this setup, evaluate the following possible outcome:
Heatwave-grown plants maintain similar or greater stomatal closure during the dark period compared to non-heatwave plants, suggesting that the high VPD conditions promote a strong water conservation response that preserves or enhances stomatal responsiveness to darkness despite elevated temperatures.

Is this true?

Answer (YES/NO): NO